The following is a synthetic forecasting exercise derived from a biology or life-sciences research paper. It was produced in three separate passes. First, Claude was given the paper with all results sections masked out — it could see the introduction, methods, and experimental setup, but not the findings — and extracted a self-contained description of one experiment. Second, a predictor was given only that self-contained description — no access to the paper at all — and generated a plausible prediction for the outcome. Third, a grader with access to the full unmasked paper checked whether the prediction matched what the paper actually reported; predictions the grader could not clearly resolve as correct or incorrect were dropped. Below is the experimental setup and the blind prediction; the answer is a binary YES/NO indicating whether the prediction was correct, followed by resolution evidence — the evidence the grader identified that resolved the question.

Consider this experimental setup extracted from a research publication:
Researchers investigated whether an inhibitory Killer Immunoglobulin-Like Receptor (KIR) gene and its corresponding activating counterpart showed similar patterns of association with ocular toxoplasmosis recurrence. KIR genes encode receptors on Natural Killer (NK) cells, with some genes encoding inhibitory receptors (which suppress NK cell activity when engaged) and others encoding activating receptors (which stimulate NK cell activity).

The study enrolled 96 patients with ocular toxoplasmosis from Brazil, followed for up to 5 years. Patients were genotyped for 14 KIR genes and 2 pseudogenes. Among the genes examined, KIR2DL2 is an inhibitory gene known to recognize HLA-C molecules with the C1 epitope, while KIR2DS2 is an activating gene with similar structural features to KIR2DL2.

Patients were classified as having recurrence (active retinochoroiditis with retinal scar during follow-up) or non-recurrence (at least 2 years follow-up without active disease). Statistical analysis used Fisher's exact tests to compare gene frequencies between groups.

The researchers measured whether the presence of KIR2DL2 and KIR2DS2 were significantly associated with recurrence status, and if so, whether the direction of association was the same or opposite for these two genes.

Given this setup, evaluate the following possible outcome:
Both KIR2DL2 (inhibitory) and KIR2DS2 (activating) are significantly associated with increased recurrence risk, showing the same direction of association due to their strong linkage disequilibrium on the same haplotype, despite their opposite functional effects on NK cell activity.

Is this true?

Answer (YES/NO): NO